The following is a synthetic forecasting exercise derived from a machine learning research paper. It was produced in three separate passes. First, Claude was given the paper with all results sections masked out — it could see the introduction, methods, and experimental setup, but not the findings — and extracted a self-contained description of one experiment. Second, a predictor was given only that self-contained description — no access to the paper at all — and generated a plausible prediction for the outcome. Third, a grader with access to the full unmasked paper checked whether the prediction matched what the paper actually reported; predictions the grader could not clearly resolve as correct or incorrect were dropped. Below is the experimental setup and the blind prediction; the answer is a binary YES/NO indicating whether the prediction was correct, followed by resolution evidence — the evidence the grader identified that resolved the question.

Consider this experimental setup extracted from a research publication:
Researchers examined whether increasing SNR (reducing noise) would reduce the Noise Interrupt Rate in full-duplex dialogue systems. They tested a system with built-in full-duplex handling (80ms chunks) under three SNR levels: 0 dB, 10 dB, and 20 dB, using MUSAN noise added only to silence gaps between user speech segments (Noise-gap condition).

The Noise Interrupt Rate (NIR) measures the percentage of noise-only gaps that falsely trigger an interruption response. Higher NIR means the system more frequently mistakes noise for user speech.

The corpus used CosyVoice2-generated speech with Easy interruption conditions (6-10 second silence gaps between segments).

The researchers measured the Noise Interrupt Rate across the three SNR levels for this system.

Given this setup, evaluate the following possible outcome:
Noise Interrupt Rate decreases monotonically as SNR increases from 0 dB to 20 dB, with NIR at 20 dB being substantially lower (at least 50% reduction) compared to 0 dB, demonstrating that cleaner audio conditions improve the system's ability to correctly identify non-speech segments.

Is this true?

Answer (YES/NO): NO